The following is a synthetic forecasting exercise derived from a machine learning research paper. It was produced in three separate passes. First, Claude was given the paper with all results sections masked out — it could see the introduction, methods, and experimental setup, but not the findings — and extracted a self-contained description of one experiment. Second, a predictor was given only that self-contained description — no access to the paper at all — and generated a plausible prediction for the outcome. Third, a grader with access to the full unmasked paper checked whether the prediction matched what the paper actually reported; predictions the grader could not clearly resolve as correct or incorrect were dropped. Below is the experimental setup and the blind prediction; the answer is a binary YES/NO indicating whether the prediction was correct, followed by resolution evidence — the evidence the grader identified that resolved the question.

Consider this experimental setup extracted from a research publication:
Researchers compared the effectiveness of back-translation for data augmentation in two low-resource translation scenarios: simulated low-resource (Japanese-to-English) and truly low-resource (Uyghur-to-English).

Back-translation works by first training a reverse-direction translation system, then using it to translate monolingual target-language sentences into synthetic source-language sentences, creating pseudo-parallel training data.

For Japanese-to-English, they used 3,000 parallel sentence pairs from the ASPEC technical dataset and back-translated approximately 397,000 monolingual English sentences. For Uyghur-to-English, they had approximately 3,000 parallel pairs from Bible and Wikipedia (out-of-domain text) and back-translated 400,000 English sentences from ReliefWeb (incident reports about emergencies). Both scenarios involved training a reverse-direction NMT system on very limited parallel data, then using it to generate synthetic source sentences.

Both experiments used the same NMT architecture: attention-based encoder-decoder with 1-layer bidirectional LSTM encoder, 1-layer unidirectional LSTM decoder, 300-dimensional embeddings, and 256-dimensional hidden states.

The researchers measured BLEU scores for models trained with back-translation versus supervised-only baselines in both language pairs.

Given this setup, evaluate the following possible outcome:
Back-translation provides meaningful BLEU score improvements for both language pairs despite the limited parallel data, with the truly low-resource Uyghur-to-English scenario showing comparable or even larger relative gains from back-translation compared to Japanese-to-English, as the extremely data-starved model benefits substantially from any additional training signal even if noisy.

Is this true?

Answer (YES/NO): NO